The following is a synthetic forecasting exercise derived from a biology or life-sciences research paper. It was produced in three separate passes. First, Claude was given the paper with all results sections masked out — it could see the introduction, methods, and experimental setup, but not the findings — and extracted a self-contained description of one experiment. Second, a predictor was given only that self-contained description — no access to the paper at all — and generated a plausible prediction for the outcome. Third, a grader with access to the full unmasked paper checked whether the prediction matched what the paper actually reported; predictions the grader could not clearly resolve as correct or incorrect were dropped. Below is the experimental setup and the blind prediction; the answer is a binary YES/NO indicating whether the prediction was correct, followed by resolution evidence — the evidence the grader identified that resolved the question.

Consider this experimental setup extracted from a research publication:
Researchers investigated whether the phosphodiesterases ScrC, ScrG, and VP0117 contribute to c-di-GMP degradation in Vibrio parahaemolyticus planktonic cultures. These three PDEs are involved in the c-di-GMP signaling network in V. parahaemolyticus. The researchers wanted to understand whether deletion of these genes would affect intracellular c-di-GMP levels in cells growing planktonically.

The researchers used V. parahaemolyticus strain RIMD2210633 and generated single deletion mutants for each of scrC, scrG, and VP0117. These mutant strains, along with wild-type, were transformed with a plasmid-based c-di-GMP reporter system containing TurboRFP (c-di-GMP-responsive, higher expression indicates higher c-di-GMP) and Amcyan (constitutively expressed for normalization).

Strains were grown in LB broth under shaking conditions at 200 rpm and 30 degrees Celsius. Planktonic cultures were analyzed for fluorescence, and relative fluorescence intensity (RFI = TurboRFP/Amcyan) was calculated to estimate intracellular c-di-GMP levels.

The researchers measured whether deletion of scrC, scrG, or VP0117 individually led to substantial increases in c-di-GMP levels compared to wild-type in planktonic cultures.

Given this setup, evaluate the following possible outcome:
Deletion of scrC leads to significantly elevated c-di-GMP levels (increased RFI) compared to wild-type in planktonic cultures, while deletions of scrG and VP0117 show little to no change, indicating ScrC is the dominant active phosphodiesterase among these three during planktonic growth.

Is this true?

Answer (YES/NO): NO